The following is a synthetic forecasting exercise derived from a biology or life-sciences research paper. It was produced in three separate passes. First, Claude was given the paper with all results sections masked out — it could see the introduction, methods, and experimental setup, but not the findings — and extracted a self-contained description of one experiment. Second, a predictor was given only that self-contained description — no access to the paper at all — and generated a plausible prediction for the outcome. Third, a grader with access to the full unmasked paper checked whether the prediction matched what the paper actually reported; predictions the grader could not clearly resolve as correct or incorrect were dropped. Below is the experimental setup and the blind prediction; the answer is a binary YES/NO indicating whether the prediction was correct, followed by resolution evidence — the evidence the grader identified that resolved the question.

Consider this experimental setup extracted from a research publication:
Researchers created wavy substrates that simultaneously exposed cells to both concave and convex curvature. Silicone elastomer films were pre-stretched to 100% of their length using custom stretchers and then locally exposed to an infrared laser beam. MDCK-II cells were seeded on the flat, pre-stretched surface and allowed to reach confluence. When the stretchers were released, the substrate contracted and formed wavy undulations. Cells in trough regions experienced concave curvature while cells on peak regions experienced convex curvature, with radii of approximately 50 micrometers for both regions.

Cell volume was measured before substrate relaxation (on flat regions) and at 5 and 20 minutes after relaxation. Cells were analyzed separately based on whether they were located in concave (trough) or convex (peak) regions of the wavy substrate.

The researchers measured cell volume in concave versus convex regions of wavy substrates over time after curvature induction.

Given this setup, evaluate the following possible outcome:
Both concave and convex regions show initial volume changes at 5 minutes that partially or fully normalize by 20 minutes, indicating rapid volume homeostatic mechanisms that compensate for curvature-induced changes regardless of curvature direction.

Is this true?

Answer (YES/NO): NO